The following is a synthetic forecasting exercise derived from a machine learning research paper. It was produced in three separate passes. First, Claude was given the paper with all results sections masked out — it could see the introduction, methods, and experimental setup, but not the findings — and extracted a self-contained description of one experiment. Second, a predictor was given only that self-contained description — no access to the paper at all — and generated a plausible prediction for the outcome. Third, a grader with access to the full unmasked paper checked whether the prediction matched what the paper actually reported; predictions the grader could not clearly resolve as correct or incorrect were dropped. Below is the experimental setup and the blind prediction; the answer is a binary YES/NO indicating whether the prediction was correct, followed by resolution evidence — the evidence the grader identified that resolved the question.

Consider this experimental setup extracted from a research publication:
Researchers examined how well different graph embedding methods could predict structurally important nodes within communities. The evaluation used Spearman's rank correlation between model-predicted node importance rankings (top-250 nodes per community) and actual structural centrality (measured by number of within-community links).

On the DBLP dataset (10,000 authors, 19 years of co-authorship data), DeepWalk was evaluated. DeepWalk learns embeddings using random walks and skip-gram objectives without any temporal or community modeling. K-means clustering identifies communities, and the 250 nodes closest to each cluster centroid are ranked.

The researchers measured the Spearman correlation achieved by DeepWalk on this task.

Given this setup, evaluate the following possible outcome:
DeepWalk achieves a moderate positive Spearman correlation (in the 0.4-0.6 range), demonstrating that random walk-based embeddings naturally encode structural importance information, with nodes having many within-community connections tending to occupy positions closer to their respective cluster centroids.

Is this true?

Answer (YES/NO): NO